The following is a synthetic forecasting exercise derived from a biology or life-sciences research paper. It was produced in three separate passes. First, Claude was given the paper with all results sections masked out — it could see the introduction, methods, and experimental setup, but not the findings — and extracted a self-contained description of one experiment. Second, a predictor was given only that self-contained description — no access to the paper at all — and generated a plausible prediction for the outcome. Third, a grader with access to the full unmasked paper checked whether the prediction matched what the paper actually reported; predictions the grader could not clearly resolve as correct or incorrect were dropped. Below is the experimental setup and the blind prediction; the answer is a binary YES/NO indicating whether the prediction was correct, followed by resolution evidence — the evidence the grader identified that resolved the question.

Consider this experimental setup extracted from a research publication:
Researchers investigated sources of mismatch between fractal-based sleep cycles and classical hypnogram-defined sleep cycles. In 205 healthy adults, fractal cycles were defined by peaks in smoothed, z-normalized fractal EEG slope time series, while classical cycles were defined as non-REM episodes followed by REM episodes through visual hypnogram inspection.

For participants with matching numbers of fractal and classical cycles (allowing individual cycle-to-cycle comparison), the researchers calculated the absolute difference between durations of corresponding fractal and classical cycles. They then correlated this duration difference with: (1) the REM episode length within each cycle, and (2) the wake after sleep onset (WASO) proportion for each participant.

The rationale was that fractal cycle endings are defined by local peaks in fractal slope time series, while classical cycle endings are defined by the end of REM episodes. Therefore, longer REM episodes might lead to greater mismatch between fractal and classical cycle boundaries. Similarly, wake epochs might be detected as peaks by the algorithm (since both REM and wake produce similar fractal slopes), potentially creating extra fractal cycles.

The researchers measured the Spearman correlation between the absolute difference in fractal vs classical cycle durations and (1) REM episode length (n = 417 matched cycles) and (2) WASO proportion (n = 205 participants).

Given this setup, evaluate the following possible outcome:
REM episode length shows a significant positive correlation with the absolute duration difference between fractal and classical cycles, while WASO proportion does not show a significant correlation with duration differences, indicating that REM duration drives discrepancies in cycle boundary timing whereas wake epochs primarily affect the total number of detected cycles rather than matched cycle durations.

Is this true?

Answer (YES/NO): NO